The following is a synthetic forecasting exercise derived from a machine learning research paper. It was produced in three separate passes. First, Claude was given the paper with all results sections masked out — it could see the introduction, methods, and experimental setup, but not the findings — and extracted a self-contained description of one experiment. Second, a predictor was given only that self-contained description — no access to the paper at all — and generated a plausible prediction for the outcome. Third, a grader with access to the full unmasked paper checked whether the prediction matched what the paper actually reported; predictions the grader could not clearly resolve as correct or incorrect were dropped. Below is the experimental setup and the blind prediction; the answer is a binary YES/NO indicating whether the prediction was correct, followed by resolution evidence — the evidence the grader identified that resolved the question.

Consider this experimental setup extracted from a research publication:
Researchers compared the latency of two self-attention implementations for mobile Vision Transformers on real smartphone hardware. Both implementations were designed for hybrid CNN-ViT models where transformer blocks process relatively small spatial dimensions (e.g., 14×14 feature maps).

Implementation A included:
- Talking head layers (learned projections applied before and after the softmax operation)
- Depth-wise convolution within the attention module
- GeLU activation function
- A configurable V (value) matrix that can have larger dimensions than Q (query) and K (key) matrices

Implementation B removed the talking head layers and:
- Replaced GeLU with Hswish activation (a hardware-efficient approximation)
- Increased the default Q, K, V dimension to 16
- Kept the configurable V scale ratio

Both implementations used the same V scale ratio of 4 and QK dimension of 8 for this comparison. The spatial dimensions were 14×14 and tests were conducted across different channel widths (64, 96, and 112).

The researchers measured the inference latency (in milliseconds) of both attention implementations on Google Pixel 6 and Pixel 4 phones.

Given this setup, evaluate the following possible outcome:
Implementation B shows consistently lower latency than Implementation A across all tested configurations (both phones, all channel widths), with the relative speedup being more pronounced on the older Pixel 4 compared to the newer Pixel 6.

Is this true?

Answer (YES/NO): NO